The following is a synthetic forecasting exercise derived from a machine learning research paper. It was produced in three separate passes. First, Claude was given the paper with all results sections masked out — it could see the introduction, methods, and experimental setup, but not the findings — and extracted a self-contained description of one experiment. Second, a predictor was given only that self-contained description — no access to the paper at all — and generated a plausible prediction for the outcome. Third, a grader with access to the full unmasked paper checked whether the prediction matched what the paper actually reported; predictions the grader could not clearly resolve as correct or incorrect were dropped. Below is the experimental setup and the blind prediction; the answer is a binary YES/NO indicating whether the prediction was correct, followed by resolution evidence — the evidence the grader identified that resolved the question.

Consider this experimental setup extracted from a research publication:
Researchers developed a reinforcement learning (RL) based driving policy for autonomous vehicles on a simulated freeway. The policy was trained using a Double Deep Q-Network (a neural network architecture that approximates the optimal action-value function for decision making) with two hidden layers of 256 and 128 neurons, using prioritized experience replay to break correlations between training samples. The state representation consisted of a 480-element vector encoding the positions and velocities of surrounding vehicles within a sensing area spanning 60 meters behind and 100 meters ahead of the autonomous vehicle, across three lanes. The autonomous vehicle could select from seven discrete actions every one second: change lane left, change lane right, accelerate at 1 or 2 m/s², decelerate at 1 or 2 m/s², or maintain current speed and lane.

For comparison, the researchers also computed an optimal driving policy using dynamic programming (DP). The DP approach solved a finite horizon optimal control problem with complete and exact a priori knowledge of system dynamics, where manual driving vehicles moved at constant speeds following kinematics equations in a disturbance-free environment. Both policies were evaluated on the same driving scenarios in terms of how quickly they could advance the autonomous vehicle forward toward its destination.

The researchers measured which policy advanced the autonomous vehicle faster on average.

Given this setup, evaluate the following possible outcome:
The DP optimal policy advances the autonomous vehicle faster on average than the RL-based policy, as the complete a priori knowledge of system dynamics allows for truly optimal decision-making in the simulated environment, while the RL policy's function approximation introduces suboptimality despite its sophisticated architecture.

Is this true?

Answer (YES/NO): YES